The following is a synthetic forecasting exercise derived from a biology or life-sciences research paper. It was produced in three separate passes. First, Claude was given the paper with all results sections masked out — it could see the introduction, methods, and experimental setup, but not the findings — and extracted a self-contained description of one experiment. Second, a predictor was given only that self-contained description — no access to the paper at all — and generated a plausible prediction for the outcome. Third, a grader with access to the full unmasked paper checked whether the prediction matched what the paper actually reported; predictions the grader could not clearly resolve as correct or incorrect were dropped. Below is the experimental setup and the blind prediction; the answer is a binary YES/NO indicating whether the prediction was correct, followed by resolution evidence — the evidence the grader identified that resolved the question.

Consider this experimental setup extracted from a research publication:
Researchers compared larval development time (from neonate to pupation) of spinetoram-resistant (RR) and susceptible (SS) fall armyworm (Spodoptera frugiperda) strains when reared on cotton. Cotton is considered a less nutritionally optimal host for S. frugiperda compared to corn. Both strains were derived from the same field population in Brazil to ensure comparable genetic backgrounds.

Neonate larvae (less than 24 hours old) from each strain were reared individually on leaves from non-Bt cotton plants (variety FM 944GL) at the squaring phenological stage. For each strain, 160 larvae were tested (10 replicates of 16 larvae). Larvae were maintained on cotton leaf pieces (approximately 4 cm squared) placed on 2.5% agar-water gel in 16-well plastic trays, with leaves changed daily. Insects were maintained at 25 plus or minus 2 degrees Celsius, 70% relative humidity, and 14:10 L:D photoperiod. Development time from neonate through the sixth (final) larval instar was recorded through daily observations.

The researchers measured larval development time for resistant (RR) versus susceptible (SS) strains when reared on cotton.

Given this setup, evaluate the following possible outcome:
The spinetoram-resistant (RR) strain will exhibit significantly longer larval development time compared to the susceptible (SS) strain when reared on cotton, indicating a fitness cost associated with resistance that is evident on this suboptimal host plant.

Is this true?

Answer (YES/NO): YES